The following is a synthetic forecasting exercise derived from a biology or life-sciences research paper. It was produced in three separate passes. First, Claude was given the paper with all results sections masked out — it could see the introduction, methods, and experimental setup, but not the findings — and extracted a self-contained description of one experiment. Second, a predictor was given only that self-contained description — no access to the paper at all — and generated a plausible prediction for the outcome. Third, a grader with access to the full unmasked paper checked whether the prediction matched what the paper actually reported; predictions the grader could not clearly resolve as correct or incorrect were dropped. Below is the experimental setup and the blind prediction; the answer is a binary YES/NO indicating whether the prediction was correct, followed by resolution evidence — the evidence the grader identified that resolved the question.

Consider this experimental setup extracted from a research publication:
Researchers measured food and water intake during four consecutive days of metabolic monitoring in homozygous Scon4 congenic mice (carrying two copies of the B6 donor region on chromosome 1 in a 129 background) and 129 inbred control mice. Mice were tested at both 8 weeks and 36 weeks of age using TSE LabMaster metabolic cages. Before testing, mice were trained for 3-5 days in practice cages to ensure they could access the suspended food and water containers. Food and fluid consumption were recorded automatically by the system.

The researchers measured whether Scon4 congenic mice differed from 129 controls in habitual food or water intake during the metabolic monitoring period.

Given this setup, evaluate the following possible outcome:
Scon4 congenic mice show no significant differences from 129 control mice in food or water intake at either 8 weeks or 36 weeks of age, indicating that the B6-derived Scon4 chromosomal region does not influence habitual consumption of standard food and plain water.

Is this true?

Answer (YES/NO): YES